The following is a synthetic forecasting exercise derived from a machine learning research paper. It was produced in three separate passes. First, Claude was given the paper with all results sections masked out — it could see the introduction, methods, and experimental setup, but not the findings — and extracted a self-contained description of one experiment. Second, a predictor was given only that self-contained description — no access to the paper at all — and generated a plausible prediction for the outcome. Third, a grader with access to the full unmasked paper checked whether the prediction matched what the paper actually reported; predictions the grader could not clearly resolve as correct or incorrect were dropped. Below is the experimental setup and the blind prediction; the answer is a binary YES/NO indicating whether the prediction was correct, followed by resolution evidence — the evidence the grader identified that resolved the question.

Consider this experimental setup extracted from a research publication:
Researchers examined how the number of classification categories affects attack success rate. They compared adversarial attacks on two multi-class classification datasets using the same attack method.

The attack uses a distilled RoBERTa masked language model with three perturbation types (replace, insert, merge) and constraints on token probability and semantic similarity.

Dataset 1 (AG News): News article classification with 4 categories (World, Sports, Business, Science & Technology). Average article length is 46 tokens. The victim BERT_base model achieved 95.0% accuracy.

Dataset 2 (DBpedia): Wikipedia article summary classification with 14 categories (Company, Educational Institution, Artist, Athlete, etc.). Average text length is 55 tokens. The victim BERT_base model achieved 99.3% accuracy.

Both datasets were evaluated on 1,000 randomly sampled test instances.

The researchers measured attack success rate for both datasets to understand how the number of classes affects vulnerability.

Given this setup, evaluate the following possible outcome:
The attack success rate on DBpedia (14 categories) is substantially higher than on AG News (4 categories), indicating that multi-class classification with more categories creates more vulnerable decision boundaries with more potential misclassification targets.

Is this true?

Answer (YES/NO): NO